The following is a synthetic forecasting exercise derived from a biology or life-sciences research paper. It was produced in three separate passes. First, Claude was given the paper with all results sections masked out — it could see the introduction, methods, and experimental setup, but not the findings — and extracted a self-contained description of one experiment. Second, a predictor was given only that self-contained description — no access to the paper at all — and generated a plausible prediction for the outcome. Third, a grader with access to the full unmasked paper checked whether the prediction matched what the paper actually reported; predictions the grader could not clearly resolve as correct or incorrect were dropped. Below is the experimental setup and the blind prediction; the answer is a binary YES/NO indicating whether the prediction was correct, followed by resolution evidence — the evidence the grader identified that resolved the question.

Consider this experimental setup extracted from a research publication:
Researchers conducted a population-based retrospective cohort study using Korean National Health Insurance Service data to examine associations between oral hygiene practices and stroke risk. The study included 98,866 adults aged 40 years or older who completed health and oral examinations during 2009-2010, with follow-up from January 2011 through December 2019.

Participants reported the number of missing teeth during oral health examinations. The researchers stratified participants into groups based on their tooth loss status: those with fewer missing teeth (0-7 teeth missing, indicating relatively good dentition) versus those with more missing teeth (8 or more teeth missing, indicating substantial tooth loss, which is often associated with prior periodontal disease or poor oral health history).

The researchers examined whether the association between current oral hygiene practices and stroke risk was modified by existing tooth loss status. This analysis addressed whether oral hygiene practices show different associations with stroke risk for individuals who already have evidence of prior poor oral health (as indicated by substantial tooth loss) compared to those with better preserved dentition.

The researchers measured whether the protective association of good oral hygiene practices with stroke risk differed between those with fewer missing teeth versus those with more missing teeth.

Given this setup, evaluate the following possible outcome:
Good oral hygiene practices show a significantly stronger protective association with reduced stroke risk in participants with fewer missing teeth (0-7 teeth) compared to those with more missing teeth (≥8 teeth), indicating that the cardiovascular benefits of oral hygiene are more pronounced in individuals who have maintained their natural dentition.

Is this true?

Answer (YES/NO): NO